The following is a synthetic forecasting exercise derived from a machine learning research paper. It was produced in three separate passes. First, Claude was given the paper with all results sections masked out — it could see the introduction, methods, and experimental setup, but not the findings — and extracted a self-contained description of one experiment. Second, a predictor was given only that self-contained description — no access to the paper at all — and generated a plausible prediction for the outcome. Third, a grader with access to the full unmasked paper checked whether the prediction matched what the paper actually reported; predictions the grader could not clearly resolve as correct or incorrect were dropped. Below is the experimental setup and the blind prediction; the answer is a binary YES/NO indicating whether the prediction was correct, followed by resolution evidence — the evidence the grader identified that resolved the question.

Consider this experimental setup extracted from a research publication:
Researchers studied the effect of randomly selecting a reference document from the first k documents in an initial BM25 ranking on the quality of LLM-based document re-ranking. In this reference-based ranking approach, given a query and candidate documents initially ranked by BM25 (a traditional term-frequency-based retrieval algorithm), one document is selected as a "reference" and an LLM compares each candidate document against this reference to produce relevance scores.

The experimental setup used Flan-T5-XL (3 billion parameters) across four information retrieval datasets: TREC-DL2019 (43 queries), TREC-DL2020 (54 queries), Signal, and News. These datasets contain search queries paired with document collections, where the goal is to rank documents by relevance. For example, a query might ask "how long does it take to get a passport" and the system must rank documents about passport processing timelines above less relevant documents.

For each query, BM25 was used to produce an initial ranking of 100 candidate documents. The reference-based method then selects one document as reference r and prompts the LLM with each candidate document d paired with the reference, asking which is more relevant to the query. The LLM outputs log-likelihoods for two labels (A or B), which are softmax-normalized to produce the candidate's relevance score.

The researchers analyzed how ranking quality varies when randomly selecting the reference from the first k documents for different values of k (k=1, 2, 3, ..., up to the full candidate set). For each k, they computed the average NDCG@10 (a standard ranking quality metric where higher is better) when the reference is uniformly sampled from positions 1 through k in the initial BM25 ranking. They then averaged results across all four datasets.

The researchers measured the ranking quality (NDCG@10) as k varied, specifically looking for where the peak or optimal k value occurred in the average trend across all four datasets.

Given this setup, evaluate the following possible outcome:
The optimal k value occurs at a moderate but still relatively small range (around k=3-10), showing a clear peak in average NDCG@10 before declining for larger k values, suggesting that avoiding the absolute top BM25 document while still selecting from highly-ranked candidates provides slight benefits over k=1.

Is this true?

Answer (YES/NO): NO